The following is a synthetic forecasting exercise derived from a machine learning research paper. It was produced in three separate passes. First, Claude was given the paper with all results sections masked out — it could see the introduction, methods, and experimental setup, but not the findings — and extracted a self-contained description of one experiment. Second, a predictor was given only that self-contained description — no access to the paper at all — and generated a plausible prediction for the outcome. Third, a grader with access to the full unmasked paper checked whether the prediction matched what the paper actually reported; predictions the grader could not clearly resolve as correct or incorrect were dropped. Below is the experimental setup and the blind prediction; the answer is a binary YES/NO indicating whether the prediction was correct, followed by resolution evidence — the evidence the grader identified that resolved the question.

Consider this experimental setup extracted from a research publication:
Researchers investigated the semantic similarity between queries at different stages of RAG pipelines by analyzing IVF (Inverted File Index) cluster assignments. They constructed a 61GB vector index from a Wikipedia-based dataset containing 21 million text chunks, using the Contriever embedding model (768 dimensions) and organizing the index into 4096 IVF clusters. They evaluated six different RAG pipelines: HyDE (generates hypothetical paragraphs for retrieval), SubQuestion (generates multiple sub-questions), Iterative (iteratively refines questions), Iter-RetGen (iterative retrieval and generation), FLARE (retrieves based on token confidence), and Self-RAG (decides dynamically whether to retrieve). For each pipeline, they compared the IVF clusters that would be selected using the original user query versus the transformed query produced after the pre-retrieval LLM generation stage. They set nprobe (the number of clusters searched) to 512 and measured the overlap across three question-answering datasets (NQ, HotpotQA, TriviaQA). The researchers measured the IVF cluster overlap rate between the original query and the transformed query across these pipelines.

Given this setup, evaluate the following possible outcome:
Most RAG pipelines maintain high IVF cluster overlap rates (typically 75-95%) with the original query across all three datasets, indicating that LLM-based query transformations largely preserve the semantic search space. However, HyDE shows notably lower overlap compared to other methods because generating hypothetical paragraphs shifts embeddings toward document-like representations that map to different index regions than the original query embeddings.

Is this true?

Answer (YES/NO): NO